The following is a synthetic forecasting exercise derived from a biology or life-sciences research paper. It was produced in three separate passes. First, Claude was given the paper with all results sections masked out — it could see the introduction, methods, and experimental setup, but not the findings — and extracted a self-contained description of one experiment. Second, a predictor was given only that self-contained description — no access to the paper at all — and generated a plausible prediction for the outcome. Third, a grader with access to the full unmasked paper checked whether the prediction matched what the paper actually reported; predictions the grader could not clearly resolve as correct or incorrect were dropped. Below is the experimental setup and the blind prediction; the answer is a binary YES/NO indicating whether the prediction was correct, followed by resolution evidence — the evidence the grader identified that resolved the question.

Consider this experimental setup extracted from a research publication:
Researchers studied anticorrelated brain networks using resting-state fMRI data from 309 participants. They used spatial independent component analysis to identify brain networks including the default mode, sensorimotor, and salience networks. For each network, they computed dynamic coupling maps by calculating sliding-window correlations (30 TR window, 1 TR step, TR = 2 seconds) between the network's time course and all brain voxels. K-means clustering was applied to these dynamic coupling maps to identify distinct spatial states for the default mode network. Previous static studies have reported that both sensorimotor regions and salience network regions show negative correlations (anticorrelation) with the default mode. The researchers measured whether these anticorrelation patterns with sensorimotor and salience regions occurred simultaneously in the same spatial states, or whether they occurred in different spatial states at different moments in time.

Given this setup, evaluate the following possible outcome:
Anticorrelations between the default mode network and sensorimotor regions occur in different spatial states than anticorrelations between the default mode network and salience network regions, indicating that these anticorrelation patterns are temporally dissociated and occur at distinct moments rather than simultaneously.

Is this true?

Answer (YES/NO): YES